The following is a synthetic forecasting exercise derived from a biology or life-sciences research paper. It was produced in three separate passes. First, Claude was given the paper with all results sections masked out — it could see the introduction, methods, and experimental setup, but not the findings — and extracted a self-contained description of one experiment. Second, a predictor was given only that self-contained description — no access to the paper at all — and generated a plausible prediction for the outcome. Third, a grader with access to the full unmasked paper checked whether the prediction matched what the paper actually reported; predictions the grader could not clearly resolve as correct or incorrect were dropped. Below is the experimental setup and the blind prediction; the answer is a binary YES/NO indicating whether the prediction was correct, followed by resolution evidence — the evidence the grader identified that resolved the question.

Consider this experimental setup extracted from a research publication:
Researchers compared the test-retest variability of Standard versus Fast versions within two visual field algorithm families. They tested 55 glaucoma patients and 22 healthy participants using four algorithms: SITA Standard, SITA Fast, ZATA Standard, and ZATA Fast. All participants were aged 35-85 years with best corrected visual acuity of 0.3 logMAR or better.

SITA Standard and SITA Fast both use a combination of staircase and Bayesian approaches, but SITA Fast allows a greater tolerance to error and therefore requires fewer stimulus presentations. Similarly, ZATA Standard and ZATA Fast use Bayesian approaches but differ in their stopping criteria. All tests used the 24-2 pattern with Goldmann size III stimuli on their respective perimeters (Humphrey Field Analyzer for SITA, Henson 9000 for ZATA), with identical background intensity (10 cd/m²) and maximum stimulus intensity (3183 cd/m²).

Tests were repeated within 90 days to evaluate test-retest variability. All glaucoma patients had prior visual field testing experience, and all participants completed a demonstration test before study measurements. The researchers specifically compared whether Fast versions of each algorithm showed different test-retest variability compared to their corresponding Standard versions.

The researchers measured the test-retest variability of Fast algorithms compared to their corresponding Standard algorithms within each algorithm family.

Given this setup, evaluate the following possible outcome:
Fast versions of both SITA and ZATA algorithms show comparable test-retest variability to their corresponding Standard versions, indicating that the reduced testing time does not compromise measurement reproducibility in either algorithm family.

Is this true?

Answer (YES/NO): YES